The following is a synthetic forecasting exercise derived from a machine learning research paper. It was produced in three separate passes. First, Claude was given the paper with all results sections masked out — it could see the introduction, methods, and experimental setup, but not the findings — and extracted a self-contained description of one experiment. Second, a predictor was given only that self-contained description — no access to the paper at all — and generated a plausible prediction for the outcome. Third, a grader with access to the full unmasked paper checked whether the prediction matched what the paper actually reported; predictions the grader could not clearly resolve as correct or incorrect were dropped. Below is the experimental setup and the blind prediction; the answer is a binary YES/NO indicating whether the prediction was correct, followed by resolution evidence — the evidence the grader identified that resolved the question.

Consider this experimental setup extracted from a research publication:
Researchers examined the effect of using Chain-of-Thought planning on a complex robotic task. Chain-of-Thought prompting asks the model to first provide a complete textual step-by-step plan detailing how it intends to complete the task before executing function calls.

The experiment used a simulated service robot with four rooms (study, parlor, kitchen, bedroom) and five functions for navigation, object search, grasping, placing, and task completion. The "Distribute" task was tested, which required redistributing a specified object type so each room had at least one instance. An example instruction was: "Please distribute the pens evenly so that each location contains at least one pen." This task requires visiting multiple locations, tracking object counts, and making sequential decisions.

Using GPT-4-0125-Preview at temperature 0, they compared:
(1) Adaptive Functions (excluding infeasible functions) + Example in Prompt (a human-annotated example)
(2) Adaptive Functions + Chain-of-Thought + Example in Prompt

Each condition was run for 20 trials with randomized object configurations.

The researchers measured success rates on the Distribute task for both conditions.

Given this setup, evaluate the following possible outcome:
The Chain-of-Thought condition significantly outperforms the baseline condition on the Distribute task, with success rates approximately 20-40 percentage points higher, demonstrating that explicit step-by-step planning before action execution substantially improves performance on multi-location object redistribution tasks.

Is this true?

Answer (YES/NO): NO